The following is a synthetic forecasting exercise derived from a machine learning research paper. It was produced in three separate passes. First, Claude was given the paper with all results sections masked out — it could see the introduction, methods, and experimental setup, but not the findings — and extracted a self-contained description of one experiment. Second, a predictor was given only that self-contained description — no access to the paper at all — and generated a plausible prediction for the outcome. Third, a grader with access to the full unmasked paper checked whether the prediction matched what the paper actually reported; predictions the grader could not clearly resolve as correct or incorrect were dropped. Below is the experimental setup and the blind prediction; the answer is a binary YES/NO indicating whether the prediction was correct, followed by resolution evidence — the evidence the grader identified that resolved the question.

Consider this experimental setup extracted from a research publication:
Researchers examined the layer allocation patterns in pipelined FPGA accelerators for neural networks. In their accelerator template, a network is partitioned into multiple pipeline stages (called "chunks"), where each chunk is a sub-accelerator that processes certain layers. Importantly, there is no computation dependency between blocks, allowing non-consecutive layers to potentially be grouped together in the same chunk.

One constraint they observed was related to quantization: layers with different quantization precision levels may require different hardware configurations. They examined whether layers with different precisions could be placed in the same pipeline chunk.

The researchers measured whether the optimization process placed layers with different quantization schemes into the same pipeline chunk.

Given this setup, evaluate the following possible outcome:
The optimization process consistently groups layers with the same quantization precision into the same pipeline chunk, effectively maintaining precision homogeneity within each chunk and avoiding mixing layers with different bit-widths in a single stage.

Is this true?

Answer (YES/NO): YES